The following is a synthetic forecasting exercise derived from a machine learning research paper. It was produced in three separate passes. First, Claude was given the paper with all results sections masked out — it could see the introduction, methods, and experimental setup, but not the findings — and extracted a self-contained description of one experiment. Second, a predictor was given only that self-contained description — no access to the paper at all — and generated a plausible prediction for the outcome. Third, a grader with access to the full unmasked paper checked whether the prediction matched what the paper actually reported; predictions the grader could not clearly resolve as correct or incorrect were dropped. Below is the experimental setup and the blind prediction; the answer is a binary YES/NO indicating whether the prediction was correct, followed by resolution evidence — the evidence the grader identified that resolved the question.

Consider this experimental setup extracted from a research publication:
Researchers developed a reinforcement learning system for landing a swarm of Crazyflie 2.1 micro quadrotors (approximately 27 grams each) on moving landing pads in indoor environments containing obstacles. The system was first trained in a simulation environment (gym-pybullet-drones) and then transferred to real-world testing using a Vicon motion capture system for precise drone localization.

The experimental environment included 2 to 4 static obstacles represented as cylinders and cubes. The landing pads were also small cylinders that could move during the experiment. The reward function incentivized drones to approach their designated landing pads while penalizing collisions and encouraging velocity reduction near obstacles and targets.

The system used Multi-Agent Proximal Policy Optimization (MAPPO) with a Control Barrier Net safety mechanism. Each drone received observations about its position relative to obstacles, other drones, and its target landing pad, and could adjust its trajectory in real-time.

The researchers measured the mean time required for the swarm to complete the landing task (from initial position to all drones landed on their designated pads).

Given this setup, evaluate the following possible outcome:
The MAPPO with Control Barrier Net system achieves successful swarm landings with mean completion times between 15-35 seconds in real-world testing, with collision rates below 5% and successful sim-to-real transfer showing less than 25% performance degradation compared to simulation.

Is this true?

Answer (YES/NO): YES